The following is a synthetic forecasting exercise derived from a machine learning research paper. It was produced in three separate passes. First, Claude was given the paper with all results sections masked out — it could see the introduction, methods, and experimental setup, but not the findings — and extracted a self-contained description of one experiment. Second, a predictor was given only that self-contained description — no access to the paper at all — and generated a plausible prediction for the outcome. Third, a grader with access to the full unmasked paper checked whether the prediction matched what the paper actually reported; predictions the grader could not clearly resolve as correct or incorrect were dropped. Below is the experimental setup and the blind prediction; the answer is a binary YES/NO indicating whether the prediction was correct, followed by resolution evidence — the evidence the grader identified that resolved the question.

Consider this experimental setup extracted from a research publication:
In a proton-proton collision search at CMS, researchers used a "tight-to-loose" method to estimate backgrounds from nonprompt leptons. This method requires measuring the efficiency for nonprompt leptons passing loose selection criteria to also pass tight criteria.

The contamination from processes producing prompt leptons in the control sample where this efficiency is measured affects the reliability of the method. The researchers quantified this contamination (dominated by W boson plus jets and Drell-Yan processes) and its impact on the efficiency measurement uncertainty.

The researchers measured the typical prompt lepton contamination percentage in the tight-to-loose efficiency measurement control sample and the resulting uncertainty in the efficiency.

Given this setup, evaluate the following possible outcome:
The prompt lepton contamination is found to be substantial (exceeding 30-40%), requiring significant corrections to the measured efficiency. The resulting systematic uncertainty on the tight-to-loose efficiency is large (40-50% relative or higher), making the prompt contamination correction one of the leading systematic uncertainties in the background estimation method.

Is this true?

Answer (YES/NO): NO